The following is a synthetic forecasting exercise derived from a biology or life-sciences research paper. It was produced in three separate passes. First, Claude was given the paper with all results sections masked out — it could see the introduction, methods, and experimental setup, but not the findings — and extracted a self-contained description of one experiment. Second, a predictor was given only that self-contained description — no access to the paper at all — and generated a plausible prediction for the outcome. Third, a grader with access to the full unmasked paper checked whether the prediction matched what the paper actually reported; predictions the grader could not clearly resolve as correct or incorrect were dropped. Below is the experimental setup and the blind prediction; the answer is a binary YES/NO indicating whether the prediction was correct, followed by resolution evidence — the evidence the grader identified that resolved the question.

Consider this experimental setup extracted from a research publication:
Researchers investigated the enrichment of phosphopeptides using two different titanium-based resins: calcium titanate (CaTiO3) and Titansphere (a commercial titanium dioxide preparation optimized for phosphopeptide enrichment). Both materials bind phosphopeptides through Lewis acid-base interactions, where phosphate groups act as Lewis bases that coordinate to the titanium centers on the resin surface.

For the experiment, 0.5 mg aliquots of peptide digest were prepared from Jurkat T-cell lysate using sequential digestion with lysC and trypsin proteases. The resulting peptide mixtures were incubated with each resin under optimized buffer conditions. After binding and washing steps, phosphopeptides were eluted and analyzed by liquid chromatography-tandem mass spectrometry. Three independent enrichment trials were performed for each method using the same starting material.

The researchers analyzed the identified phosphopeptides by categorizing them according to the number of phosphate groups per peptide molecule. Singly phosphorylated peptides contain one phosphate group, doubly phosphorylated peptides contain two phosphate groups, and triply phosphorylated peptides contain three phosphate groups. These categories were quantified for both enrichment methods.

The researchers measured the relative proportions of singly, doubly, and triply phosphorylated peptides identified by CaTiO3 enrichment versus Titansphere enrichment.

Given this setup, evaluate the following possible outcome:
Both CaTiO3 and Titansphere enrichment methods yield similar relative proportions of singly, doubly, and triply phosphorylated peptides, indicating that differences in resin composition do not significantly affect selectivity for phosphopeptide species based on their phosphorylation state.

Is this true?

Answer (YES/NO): NO